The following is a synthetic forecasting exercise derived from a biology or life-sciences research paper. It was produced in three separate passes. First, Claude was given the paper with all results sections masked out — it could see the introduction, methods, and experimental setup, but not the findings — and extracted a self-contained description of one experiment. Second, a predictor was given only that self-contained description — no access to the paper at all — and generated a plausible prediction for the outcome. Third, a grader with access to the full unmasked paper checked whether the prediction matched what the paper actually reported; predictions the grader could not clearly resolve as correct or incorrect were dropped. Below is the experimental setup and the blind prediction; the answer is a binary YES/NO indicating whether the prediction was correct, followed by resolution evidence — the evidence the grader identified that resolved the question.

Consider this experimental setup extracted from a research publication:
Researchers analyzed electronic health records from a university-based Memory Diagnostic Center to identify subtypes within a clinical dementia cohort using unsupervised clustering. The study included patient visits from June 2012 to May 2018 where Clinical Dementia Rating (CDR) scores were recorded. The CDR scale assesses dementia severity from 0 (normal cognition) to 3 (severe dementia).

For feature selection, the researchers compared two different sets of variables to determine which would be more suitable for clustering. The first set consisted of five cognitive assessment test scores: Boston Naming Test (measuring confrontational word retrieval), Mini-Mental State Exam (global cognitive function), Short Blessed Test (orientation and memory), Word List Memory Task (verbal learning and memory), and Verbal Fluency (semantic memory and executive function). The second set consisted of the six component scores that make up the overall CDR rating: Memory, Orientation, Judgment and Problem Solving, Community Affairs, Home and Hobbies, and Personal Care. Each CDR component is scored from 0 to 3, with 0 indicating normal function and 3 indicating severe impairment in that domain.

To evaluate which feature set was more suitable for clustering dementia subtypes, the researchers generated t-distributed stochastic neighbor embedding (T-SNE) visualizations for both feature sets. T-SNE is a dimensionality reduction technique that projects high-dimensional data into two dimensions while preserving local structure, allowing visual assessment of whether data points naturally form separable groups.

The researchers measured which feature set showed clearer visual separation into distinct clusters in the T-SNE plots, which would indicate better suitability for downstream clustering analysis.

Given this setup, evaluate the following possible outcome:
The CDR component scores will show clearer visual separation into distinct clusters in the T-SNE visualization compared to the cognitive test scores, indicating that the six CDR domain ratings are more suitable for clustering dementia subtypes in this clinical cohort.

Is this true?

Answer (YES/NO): YES